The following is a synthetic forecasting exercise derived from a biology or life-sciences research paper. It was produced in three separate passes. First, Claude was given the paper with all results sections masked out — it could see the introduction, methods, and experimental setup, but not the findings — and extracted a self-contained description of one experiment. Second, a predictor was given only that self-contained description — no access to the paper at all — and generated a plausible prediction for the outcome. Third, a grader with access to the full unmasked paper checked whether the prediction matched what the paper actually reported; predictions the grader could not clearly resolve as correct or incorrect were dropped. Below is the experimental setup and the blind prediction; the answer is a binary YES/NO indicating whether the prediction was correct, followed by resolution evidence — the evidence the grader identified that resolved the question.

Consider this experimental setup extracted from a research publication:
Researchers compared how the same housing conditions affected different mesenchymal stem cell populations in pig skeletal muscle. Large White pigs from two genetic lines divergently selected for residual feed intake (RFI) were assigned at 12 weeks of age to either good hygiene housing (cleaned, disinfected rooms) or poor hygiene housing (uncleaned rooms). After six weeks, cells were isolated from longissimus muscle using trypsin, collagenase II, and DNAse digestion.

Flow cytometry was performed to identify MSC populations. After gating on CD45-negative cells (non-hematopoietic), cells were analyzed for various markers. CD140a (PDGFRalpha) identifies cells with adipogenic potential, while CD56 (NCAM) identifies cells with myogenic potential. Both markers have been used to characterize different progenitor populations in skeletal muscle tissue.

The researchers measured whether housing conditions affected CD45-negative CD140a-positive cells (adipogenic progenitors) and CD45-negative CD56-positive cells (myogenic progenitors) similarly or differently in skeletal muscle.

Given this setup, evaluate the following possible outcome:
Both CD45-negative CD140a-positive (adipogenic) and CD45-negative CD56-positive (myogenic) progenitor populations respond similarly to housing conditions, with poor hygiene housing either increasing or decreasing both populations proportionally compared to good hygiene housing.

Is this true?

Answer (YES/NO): NO